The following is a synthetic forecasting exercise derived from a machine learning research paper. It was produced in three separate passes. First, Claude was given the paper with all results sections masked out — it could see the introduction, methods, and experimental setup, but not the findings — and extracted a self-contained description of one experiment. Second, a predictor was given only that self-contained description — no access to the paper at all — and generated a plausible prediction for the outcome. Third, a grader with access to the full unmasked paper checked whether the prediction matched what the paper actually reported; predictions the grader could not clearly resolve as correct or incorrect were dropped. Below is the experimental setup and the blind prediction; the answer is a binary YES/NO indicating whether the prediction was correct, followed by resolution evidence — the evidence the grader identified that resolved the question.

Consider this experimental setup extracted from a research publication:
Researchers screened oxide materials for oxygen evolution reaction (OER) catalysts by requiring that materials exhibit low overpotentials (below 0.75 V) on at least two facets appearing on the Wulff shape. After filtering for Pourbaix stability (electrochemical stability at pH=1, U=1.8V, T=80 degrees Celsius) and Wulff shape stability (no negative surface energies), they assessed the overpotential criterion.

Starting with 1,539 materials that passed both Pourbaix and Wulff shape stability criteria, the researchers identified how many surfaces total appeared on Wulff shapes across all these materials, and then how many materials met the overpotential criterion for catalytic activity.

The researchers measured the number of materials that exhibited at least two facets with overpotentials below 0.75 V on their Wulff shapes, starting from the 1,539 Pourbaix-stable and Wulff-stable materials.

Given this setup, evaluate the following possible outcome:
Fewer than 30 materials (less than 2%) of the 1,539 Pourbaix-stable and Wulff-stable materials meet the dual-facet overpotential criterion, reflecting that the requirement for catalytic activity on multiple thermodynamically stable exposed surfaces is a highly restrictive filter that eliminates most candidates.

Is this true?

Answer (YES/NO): NO